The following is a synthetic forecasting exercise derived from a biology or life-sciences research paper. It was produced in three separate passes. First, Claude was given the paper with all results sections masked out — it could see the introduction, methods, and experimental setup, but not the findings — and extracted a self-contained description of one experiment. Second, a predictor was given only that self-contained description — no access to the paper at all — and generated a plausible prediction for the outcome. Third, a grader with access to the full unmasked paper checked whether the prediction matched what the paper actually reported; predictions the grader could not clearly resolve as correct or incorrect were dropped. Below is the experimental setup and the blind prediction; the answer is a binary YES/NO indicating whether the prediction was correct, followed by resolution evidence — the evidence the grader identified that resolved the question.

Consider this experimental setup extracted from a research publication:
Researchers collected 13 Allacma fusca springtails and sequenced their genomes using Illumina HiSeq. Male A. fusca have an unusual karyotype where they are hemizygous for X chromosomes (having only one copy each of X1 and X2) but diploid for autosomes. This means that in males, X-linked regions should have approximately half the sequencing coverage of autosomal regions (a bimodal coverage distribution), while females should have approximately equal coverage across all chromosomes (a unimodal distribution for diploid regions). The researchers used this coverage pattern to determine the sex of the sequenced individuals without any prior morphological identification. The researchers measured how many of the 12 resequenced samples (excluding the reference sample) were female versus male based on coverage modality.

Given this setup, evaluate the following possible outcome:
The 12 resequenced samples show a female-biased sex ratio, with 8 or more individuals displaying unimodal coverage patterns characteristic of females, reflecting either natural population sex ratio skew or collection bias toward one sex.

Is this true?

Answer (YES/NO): YES